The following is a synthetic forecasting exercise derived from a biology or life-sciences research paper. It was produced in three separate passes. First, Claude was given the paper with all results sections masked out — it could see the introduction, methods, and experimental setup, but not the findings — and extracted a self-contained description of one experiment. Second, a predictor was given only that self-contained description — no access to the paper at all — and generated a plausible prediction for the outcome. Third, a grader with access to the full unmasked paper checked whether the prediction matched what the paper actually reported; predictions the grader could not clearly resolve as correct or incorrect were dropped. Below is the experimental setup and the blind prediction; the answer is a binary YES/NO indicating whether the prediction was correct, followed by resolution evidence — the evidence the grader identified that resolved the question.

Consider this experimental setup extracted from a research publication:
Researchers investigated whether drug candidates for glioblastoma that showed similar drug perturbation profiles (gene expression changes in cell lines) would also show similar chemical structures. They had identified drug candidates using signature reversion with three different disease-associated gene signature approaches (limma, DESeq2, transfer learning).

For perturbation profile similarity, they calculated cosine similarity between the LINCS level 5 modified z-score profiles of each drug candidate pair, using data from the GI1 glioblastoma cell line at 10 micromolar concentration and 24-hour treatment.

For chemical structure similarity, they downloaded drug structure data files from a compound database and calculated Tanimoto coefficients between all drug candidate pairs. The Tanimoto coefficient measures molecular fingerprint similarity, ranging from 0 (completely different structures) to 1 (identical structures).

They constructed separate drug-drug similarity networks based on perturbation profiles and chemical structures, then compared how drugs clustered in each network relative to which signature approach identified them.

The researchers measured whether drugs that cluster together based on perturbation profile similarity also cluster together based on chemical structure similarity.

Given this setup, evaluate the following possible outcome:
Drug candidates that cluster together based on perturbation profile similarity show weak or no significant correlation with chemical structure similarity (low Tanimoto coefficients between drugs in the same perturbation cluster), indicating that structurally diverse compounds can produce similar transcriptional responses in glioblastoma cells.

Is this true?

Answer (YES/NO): NO